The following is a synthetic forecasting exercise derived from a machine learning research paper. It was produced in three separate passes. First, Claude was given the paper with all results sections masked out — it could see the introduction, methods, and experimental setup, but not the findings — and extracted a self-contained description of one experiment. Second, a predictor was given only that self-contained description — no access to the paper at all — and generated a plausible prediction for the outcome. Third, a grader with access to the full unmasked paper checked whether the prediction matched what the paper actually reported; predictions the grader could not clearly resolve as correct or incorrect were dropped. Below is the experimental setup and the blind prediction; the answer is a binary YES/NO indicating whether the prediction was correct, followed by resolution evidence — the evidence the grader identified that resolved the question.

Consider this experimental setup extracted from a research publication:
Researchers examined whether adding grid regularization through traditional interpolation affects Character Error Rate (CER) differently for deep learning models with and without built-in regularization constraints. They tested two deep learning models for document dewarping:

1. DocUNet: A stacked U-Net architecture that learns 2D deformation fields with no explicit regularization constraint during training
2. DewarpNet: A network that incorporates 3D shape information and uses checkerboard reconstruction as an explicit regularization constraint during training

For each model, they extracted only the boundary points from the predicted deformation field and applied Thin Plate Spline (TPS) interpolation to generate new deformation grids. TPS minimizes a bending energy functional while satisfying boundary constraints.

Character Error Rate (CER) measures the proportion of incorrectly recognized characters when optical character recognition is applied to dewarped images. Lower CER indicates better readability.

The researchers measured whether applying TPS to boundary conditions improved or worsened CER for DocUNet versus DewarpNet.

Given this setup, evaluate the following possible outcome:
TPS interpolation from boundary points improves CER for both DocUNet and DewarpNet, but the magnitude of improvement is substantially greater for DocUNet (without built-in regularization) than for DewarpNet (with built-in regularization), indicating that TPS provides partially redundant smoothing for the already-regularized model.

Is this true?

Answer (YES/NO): NO